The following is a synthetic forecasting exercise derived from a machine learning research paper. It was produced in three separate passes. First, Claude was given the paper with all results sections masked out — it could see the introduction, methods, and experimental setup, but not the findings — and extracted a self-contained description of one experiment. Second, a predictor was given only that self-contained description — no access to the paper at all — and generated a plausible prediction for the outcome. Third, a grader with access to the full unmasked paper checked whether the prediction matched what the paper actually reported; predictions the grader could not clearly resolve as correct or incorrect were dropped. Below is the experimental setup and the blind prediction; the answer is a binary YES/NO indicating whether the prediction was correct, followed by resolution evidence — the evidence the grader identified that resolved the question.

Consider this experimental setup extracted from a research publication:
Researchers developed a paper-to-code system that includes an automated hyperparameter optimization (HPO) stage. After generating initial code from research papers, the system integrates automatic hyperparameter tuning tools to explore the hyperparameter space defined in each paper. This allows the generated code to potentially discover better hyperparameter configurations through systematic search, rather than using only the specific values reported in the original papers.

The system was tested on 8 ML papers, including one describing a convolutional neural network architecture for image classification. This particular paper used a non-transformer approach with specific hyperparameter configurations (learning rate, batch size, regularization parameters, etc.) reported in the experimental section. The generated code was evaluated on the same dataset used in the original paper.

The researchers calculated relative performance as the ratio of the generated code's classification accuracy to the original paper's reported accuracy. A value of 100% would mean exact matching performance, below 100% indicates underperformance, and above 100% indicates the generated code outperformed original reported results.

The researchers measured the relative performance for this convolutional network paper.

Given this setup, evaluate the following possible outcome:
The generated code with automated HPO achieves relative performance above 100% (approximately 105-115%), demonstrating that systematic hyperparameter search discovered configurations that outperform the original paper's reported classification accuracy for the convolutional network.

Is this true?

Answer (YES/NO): NO